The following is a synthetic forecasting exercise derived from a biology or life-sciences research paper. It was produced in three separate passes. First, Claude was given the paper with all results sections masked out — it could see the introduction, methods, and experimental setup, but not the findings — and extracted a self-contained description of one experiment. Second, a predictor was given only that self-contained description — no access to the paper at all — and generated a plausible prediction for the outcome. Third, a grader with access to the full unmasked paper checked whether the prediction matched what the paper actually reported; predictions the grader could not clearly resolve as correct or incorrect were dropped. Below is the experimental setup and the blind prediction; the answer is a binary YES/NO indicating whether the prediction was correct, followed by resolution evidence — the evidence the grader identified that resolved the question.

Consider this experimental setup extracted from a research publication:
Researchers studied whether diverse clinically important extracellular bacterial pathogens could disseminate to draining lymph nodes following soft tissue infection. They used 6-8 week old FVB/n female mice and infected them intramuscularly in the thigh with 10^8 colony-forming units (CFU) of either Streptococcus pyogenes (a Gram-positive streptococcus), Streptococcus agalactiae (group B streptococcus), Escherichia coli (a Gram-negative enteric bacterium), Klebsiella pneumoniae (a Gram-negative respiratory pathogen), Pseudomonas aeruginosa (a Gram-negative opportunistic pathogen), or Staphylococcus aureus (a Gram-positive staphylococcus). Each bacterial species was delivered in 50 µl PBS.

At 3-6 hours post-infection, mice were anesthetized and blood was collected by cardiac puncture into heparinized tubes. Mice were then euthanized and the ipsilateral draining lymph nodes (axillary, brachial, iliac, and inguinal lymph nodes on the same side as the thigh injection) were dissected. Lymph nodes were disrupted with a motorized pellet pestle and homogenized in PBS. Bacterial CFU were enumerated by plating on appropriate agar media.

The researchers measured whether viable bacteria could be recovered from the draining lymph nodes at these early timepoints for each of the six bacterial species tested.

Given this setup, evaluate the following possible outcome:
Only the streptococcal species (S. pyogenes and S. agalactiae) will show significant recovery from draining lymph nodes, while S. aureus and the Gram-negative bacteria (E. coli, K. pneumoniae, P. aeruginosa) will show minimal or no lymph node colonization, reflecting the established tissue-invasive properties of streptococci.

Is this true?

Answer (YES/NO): NO